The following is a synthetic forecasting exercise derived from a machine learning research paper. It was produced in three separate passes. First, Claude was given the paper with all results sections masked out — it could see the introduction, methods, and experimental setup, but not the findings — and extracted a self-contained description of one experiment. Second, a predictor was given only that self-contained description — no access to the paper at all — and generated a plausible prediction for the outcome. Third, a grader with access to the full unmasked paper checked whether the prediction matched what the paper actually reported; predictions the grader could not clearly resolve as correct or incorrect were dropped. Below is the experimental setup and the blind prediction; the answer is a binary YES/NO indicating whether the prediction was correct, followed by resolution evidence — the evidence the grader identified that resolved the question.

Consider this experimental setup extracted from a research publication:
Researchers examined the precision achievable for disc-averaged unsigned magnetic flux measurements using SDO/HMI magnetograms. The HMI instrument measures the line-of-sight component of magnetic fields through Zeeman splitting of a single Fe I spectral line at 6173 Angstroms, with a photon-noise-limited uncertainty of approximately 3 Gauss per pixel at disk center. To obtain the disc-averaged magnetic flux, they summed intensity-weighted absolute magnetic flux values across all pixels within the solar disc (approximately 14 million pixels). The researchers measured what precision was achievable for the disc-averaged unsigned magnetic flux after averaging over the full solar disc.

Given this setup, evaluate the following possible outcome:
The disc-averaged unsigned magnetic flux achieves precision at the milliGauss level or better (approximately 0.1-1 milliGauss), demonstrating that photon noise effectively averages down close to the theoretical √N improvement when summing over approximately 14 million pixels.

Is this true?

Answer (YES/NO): YES